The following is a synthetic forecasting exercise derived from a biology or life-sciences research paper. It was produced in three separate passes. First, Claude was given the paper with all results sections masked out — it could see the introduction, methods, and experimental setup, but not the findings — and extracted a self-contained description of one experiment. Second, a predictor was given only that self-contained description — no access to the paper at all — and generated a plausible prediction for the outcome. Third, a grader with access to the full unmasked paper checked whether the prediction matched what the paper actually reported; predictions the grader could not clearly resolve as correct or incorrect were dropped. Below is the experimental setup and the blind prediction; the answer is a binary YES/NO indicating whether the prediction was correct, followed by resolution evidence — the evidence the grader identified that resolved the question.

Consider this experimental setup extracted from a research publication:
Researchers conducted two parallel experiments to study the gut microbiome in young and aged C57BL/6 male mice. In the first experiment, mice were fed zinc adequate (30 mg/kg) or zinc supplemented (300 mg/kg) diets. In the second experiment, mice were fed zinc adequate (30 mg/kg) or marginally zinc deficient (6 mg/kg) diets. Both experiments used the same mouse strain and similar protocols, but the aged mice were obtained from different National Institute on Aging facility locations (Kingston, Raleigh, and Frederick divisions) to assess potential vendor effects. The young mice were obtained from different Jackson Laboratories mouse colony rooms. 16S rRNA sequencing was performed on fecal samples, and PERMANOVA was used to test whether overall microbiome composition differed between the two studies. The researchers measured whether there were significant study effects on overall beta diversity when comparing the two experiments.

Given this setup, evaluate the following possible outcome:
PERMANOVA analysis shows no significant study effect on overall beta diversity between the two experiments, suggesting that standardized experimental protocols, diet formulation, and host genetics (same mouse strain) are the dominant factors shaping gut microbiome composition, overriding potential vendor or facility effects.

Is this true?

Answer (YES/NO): YES